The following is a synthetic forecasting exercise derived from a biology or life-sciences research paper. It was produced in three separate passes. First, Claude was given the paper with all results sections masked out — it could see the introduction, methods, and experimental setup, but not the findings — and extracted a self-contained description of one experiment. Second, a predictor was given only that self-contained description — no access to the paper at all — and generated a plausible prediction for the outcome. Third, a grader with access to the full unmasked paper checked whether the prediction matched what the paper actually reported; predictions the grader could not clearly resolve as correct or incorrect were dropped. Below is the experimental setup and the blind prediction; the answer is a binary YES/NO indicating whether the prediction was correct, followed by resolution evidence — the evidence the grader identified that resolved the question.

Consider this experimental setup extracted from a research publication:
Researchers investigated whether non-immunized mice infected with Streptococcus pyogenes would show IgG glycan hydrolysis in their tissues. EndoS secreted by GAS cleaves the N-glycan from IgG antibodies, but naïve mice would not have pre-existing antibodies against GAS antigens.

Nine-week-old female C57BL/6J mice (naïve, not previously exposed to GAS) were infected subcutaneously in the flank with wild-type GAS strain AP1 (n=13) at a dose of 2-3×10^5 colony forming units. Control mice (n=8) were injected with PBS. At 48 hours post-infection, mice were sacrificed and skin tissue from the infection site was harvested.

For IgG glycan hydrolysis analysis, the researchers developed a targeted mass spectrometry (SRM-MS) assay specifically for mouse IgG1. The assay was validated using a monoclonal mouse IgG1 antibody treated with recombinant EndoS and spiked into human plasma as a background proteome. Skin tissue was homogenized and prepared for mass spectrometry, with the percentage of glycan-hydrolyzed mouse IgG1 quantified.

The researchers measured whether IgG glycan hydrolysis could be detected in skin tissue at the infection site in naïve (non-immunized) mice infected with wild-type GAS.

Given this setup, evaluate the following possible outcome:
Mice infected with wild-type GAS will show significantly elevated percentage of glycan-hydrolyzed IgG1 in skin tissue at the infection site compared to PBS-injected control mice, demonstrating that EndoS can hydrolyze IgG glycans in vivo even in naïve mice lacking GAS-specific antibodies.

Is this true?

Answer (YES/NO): YES